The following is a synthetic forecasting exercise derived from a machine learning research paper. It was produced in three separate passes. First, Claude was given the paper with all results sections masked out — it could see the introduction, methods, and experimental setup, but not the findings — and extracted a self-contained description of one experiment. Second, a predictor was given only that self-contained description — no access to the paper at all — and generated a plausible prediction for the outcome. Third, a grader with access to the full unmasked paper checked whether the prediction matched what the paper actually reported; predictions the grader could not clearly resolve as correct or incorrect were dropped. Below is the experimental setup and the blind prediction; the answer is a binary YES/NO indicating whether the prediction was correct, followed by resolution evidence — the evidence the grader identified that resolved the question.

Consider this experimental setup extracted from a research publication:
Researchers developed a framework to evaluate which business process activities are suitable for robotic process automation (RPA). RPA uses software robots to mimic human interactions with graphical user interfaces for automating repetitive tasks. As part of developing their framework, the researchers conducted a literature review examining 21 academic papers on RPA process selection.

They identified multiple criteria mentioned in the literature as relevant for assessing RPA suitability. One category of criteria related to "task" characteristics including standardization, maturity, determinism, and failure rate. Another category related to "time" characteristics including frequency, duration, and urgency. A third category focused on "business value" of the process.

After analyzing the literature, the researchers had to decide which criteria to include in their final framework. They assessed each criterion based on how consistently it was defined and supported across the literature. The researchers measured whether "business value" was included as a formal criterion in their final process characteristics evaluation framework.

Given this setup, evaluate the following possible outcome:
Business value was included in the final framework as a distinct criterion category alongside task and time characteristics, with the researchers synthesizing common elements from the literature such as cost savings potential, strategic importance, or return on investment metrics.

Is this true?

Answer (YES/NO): NO